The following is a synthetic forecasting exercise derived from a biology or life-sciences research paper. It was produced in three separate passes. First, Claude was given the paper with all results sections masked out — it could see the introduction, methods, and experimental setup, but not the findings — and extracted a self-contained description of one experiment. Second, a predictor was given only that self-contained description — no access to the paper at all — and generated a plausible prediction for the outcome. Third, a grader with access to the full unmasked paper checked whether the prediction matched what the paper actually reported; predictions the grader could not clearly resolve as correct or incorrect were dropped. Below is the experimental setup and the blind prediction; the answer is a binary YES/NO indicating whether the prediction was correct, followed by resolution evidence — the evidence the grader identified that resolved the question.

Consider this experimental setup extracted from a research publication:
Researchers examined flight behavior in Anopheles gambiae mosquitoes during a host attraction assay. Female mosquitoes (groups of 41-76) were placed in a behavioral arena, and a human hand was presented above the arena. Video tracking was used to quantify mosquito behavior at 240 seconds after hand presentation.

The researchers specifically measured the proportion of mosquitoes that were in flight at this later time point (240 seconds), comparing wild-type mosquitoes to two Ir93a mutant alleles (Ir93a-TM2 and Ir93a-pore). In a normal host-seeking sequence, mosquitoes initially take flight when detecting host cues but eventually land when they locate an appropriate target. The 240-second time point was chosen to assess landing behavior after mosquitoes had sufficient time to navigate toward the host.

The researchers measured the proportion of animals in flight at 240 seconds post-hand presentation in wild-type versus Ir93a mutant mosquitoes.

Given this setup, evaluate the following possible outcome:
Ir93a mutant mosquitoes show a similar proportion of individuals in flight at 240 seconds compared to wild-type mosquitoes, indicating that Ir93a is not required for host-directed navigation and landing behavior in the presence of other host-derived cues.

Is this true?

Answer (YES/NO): NO